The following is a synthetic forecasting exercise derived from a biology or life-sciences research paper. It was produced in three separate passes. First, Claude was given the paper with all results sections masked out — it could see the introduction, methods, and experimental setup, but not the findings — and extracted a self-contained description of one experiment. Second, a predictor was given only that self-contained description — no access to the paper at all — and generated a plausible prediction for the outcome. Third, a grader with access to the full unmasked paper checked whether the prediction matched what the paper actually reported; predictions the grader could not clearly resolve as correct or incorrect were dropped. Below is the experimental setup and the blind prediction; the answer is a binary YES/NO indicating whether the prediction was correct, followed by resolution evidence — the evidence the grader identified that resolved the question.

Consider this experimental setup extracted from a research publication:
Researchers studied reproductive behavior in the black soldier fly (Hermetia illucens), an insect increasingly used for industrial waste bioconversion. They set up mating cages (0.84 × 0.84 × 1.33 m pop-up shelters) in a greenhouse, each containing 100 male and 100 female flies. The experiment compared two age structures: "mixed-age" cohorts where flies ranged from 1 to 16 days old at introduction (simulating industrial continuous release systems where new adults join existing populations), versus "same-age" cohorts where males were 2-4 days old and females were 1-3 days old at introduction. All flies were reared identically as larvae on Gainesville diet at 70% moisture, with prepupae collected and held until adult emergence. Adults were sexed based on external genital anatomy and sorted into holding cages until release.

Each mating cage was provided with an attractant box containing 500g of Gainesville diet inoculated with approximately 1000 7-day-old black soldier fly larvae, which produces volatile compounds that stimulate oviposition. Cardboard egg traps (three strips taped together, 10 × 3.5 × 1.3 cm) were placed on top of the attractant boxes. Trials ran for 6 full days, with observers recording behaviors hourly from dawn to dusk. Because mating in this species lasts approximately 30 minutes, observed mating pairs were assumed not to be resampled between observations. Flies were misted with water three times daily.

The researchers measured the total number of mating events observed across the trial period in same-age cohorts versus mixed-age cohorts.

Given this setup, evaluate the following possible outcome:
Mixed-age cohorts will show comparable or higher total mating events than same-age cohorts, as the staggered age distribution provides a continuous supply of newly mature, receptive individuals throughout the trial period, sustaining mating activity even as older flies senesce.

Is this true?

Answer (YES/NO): NO